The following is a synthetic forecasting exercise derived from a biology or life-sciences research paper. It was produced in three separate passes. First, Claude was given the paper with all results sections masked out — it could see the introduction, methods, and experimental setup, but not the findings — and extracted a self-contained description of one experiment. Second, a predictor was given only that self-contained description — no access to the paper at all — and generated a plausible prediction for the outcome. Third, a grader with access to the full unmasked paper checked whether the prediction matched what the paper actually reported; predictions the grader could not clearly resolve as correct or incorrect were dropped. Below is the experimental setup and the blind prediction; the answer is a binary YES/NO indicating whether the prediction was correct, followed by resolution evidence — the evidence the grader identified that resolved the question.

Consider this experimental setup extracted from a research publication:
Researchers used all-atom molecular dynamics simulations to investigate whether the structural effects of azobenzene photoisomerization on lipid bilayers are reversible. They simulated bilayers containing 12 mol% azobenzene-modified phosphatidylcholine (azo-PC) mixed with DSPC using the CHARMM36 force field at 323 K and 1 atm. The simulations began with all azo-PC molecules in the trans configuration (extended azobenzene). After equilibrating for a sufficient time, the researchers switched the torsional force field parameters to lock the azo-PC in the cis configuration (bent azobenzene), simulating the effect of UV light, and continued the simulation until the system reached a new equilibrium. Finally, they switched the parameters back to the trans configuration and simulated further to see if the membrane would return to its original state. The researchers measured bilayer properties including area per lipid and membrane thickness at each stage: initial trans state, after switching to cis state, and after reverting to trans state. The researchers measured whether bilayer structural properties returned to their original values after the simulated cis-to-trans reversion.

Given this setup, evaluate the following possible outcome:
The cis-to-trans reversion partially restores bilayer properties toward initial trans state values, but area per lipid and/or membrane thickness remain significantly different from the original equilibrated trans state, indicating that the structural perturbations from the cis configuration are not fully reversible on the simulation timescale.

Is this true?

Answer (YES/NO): NO